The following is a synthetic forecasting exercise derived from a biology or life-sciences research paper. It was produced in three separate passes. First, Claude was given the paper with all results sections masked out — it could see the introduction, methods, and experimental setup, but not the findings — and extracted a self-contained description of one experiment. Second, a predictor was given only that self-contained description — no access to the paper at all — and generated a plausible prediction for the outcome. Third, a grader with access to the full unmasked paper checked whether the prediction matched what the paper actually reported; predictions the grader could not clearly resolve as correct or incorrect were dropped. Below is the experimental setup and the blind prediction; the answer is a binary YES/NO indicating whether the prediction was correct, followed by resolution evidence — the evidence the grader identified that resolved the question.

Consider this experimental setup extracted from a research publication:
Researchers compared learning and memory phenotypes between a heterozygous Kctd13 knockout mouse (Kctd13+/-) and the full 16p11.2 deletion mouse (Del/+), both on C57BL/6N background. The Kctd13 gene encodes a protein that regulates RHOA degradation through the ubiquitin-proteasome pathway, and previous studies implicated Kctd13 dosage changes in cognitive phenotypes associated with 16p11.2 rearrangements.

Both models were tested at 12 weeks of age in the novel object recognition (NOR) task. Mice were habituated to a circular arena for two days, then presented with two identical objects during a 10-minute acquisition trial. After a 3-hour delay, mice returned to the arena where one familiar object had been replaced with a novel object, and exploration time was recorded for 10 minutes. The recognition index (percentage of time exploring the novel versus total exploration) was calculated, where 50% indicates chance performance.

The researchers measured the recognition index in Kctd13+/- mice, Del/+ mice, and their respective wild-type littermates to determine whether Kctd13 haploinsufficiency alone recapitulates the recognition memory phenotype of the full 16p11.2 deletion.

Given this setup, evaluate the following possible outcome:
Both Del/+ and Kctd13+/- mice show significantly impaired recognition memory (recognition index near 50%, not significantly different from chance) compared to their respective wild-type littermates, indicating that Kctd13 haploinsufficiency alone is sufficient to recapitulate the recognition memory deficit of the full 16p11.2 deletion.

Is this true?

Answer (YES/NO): YES